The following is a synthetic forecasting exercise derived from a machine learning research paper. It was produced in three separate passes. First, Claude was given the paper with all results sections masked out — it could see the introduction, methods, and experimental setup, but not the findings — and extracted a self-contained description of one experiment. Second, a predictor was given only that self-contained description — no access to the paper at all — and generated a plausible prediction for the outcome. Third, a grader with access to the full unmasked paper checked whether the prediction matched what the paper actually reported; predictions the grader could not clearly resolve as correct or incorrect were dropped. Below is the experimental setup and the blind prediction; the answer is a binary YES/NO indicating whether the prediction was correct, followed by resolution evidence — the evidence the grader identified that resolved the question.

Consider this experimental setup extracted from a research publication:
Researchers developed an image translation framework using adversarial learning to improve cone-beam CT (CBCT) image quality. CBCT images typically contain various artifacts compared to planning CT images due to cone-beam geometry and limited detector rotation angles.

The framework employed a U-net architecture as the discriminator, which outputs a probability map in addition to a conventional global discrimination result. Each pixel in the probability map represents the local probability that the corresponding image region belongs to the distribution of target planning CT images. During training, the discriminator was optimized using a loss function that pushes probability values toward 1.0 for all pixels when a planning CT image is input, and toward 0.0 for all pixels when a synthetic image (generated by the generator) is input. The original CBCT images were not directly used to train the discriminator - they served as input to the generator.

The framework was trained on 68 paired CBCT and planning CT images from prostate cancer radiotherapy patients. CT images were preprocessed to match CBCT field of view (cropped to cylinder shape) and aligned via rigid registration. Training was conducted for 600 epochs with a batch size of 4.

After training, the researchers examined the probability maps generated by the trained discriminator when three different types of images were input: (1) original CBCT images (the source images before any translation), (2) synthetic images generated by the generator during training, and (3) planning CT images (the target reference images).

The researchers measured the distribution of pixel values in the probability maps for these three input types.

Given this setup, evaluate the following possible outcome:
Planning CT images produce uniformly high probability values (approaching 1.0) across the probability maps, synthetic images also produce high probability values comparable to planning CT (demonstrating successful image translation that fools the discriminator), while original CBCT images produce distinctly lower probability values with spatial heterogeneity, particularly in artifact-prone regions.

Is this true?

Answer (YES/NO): NO